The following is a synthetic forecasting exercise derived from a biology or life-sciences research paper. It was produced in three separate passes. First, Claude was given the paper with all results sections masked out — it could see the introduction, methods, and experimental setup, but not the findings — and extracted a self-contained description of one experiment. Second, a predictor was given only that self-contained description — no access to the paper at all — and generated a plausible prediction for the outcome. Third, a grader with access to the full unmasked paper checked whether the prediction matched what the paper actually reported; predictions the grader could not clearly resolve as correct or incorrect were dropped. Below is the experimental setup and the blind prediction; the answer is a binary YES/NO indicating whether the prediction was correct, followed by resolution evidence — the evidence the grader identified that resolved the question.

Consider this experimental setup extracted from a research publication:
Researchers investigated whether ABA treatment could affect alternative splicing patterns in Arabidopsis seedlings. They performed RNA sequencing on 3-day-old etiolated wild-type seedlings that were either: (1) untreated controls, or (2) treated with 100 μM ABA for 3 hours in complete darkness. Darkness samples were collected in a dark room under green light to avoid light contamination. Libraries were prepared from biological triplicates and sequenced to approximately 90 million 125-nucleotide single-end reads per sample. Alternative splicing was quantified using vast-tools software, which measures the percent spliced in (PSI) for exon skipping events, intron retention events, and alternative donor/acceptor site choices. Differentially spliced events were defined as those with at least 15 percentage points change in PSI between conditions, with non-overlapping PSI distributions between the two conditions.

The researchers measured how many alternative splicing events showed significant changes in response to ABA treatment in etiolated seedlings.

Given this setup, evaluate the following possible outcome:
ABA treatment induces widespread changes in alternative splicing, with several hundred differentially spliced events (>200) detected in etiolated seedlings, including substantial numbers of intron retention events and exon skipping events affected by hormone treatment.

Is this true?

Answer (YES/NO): NO